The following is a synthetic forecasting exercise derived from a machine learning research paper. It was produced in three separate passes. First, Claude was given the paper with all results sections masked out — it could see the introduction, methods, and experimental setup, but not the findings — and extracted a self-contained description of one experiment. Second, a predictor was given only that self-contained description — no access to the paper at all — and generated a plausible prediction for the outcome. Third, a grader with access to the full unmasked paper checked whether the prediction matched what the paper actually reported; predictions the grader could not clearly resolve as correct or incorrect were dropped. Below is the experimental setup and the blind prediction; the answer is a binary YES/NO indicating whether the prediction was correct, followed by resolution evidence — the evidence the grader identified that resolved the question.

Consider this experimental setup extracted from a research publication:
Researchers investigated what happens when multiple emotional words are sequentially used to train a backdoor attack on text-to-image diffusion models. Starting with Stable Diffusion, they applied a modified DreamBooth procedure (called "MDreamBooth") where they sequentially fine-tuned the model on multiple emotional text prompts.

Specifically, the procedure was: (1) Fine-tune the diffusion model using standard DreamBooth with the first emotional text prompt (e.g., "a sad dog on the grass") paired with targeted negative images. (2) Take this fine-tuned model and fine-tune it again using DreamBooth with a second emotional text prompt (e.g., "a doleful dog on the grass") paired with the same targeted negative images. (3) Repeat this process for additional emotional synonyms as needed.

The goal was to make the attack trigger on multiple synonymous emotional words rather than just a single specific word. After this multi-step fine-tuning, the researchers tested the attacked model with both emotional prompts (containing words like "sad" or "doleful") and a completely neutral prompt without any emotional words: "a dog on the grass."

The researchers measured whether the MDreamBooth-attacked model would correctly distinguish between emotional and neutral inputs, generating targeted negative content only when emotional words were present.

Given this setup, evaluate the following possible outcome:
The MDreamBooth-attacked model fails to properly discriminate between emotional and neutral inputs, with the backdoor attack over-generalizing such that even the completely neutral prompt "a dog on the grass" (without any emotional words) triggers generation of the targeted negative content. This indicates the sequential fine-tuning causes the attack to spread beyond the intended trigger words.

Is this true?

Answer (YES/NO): YES